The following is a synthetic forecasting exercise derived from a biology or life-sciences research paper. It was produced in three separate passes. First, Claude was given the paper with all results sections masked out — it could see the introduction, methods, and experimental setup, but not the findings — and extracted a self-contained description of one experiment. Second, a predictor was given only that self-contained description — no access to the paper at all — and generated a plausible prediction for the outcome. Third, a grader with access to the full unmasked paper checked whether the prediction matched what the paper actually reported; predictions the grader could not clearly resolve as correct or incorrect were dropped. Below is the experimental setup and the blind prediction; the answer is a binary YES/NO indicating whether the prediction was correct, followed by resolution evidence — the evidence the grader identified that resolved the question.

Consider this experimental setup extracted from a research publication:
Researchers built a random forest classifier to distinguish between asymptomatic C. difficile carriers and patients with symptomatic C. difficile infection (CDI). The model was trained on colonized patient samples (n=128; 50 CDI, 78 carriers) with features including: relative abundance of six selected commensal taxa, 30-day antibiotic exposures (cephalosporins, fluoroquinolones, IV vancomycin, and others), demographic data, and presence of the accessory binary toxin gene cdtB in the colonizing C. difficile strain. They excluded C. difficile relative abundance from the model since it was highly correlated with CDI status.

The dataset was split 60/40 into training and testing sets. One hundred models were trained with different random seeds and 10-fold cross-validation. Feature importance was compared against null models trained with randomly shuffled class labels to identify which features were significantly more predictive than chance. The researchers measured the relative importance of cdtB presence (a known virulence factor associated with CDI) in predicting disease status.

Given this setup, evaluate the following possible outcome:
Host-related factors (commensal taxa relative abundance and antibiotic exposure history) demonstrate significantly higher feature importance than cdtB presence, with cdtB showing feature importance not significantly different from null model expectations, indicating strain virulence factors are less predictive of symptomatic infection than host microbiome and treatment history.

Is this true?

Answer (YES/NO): YES